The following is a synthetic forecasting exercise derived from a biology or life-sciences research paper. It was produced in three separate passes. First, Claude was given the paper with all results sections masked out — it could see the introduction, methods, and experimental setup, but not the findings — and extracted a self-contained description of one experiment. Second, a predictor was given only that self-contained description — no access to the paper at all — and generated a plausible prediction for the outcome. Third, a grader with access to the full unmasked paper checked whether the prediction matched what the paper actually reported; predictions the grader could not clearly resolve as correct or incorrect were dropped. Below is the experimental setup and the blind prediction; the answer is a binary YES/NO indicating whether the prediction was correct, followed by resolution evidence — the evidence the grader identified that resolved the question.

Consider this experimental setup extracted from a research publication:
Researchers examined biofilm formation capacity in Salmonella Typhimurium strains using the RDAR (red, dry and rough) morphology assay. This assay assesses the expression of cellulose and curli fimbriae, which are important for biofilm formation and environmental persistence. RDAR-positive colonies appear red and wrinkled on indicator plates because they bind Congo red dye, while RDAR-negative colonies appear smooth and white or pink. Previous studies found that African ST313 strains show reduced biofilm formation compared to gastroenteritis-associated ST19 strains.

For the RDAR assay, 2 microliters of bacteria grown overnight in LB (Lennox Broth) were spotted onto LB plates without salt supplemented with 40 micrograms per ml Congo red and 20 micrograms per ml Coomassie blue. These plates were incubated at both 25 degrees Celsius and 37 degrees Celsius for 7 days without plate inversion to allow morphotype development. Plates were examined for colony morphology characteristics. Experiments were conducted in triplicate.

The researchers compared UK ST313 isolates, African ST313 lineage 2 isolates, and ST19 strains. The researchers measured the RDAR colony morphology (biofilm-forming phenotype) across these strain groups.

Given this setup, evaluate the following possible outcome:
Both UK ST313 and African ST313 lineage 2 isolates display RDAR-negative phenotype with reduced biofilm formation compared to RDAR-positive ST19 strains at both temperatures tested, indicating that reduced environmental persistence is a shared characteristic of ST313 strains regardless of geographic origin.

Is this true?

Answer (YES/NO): YES